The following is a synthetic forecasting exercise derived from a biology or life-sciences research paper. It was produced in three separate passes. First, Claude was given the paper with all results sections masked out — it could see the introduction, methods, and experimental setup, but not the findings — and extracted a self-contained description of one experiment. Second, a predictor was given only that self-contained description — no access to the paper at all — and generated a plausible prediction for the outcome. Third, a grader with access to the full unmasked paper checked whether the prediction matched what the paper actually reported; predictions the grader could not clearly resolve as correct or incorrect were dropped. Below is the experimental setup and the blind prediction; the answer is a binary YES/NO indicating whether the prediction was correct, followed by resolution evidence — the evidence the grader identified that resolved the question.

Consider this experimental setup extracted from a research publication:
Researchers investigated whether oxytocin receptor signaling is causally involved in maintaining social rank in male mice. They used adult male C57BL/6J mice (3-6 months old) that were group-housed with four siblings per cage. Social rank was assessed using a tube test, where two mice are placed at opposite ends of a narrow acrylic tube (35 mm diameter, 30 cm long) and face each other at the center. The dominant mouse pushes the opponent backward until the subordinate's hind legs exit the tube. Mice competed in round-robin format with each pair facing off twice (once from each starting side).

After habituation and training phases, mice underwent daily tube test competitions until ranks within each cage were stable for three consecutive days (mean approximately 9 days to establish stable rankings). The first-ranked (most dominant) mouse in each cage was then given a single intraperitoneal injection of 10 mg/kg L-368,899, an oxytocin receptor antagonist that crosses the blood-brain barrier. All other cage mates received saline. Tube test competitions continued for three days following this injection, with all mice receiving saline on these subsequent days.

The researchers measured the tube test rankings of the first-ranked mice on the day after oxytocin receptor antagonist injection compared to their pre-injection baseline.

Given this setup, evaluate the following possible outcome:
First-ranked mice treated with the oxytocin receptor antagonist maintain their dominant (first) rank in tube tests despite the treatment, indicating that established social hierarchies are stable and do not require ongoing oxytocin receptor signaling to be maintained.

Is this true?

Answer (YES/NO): YES